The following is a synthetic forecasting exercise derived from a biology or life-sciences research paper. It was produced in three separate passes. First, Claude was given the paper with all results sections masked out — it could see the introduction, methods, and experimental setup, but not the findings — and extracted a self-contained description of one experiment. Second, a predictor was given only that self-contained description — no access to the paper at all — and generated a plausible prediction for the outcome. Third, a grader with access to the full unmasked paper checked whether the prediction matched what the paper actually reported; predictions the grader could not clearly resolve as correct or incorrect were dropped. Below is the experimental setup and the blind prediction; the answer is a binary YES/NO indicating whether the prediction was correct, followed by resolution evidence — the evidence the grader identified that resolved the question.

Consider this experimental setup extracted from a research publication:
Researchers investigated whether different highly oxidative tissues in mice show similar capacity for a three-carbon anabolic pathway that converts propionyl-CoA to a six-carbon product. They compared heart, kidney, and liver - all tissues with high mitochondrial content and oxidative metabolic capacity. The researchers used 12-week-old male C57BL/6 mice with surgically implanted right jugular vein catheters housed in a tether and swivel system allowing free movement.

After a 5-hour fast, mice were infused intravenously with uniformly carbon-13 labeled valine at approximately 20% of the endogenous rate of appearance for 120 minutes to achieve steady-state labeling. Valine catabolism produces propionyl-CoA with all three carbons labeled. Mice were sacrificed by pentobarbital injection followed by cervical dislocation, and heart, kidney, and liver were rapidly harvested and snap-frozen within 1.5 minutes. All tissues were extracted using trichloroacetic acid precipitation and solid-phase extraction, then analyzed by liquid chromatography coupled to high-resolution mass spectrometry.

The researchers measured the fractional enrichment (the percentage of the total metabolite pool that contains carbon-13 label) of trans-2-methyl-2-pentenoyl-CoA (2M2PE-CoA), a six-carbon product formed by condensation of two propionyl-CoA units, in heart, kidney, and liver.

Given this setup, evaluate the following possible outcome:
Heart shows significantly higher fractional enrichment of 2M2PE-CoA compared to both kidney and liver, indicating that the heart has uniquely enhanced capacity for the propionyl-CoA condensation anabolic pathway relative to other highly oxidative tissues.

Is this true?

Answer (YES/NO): NO